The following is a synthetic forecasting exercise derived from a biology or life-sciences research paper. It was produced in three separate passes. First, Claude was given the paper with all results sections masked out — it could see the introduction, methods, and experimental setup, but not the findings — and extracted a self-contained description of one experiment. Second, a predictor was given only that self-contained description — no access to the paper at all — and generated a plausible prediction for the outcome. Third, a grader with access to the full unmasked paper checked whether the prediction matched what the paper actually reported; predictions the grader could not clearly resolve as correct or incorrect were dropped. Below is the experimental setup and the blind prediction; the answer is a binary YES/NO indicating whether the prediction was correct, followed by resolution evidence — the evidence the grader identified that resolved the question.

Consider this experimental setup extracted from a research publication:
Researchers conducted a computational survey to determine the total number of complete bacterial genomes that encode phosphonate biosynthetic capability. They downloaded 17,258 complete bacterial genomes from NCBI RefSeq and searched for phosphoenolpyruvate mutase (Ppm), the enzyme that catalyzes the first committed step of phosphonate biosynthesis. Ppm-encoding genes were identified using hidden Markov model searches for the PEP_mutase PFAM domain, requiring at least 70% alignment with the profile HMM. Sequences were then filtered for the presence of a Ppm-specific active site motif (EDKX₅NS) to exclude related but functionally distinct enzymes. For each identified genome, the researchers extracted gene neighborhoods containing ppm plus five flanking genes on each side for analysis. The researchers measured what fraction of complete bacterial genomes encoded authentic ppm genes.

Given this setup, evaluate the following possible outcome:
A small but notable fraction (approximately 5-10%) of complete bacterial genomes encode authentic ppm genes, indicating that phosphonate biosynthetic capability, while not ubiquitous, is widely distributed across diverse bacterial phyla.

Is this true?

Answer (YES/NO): NO